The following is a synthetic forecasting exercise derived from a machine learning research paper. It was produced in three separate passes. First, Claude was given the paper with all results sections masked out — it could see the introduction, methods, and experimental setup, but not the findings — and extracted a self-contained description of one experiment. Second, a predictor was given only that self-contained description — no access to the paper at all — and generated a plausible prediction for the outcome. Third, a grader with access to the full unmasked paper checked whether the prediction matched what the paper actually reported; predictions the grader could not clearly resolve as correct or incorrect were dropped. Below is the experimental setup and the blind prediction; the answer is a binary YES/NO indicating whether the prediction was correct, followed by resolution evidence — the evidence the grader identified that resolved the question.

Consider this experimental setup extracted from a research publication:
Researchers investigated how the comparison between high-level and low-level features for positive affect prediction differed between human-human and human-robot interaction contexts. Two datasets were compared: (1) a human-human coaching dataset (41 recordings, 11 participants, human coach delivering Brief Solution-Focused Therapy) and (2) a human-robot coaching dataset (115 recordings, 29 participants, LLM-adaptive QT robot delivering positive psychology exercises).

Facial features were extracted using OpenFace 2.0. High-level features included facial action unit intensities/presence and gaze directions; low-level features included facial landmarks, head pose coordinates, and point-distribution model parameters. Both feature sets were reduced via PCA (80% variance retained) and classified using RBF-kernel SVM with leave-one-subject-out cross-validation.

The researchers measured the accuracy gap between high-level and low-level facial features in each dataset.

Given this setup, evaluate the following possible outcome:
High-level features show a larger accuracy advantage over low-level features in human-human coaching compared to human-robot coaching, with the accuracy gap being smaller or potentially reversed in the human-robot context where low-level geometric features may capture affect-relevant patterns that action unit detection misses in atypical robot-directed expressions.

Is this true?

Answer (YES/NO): YES